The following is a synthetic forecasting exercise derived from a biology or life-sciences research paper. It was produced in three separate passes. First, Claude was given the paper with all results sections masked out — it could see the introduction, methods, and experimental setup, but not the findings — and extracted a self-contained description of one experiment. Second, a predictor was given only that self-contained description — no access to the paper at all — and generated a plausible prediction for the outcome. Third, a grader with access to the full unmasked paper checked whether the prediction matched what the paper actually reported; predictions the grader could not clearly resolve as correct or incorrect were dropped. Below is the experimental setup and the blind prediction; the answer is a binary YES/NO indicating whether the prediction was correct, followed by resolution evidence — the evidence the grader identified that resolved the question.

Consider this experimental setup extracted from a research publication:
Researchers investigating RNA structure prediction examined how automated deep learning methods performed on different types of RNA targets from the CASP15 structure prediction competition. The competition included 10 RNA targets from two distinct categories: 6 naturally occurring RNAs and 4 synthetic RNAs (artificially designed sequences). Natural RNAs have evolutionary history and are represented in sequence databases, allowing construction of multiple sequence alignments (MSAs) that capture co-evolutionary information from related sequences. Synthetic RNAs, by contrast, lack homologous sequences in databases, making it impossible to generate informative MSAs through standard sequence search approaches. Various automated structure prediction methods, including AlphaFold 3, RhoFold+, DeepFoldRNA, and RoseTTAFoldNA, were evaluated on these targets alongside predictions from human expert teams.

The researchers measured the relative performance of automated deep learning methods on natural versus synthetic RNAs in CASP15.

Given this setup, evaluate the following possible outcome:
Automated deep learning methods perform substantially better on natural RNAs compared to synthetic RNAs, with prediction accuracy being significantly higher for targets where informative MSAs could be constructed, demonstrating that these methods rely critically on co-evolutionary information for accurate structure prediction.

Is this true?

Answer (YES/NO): NO